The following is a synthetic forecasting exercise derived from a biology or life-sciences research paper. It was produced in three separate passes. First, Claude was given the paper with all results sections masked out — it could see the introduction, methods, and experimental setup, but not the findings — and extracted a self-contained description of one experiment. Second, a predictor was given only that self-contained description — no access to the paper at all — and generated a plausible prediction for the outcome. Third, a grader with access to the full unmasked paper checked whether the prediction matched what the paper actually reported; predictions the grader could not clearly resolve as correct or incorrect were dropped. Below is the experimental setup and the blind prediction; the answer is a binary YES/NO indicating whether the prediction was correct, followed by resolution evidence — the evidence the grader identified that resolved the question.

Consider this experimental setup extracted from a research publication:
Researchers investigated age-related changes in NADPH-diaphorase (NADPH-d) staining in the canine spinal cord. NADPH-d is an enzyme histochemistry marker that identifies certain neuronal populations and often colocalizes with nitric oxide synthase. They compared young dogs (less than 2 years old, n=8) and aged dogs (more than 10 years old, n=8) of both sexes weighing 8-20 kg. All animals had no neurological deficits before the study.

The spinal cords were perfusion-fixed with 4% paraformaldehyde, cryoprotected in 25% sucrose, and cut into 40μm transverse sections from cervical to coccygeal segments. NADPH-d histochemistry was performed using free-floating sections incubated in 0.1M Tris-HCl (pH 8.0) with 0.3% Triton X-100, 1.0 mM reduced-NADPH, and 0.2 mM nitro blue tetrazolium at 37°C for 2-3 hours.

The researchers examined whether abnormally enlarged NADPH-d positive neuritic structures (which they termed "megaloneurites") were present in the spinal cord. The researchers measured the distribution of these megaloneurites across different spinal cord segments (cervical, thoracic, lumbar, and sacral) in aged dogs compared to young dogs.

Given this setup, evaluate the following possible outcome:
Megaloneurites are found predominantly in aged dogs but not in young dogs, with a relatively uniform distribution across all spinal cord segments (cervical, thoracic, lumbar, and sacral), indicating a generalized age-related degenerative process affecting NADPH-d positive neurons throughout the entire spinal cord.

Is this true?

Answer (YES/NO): NO